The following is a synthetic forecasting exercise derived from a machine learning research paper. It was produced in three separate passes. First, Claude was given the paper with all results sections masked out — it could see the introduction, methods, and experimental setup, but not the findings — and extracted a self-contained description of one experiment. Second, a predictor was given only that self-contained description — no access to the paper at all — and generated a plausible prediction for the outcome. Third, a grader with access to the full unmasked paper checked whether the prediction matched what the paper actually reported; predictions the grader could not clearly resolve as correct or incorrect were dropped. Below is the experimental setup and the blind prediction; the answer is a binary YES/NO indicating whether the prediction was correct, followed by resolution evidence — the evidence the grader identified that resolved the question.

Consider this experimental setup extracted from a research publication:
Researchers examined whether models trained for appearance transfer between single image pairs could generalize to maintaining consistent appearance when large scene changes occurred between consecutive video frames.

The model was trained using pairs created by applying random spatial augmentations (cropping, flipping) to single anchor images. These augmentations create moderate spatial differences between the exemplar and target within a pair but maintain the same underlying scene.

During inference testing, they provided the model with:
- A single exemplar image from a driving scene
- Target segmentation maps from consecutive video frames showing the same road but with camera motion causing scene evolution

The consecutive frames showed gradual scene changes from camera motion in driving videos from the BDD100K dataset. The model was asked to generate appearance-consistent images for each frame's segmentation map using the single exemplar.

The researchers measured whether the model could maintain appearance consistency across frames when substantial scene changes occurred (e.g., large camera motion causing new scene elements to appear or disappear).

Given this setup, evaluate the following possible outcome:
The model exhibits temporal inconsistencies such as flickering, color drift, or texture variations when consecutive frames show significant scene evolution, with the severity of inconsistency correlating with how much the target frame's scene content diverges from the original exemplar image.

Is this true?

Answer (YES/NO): YES